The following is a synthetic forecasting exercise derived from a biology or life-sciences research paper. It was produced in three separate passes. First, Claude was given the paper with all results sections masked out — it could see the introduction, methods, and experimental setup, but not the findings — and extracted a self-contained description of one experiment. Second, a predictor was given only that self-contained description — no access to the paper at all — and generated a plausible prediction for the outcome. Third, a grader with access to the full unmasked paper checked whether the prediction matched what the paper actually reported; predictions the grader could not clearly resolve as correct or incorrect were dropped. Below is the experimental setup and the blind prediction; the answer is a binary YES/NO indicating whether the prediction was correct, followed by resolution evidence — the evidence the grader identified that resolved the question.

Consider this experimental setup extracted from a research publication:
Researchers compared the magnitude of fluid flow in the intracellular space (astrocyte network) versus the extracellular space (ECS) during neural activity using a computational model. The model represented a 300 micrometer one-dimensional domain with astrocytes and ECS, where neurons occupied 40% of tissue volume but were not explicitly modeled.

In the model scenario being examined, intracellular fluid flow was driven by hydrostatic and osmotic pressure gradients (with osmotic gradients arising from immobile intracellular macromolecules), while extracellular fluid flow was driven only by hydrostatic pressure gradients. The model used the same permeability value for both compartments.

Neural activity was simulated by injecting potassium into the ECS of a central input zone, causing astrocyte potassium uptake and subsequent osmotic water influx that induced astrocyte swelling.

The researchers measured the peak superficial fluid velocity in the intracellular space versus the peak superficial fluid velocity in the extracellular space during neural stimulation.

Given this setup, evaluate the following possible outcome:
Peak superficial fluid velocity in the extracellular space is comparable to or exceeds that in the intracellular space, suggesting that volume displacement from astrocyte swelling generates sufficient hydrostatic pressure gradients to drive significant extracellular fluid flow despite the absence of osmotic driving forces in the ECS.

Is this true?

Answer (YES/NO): YES